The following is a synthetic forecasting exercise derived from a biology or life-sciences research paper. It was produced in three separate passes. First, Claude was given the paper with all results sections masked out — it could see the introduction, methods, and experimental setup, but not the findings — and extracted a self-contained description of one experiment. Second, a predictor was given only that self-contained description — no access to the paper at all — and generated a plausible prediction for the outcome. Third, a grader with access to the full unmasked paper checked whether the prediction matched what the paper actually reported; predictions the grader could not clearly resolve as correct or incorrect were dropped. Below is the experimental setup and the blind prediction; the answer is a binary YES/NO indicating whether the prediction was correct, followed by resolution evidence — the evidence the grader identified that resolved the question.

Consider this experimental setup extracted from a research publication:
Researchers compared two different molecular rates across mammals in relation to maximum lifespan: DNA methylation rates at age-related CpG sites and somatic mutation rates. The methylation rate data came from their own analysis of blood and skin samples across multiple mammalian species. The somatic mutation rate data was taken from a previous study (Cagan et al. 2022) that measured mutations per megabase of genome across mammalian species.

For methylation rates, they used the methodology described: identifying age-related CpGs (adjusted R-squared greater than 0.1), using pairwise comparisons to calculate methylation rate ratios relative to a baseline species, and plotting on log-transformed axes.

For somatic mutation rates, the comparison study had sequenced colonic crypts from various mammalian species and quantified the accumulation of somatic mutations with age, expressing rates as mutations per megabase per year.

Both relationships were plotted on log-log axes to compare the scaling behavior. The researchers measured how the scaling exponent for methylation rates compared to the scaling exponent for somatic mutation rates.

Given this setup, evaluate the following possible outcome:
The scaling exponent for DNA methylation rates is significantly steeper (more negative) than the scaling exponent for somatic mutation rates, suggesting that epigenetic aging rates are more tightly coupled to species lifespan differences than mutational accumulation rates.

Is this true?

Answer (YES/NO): NO